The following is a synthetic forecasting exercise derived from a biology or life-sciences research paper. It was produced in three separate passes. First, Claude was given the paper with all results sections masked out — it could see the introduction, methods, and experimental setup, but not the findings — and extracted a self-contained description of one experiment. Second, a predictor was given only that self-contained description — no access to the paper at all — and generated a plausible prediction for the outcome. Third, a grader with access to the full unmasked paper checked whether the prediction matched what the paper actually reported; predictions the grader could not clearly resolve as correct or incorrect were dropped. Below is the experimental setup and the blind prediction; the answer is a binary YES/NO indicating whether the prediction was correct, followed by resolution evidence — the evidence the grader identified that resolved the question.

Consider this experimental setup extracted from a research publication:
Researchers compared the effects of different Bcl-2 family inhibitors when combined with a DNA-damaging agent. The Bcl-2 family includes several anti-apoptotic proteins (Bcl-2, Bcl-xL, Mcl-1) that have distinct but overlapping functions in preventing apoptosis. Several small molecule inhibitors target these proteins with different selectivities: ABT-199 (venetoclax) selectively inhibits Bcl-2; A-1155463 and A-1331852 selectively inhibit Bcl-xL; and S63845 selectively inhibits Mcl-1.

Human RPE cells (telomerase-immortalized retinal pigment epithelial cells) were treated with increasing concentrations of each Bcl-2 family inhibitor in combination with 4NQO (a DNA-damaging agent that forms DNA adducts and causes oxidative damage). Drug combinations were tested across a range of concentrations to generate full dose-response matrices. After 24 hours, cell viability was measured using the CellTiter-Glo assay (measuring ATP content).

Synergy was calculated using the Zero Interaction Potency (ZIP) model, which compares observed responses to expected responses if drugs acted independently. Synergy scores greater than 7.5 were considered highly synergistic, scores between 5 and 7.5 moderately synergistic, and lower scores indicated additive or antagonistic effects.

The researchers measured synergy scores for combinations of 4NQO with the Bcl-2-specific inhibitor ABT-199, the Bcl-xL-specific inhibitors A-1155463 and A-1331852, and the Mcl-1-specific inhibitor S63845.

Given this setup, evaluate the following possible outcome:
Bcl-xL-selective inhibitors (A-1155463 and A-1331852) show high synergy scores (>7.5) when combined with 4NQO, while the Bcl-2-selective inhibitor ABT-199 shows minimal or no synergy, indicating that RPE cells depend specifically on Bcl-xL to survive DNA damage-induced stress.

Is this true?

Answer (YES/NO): YES